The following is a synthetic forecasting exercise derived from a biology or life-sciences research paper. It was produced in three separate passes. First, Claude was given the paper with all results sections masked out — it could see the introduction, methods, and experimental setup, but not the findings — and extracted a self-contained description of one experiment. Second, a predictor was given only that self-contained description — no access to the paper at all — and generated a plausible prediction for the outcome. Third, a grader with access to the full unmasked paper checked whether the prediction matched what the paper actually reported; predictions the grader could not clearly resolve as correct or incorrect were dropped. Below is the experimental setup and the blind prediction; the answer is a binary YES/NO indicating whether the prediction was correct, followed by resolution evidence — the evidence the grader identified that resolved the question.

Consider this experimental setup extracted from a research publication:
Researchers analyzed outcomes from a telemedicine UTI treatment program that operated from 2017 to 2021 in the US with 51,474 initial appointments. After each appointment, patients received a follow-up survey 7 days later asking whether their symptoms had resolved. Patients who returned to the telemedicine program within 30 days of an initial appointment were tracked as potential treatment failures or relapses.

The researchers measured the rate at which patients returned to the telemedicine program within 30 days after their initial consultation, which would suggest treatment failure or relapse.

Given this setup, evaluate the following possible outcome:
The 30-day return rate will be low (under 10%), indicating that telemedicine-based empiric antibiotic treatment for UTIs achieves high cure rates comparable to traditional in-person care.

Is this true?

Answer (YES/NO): YES